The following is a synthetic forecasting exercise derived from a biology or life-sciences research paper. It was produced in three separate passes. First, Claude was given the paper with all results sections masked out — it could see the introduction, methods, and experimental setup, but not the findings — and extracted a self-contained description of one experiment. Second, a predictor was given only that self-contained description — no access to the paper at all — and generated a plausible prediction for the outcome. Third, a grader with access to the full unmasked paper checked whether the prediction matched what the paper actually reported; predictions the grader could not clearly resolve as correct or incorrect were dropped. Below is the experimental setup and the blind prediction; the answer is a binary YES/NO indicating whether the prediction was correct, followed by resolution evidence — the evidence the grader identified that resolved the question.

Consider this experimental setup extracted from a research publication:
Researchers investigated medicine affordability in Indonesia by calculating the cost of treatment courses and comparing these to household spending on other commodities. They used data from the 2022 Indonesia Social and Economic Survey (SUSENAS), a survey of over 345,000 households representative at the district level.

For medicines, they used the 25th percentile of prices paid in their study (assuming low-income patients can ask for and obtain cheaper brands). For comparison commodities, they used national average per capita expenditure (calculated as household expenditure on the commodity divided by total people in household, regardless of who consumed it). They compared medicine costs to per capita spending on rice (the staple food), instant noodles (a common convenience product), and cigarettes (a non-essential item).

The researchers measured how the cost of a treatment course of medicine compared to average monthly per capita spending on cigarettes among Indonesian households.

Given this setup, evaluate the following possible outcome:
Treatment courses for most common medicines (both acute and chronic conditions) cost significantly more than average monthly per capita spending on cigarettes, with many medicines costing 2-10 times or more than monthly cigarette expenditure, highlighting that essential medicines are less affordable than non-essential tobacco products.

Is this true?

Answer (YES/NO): NO